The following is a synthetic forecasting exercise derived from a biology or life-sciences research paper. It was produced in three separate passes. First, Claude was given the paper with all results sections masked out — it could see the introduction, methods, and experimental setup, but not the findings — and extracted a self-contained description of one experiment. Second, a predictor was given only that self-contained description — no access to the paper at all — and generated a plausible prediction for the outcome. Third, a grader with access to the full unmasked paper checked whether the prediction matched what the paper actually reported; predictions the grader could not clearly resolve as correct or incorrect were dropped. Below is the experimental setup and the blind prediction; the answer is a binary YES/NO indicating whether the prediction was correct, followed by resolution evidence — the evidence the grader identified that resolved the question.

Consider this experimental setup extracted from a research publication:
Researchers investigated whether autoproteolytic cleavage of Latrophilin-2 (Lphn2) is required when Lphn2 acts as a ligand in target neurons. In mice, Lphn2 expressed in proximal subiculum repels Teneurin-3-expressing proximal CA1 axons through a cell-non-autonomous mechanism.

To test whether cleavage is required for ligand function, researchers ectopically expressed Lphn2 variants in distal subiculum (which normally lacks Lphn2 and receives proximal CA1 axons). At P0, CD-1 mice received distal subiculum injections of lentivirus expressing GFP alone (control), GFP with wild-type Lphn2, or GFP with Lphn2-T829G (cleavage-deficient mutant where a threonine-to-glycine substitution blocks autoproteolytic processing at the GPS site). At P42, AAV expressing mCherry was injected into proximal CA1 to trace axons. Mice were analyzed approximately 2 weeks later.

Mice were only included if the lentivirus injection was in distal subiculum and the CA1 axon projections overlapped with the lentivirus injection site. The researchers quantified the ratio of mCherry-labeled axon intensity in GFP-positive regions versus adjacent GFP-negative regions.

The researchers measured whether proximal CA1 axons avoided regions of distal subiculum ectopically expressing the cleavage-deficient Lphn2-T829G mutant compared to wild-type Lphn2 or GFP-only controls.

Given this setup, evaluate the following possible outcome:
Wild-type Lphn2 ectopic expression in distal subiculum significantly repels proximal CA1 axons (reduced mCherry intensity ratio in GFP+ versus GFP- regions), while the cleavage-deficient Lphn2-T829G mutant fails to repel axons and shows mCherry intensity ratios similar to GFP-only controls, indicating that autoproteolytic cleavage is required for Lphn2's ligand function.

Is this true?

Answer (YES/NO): NO